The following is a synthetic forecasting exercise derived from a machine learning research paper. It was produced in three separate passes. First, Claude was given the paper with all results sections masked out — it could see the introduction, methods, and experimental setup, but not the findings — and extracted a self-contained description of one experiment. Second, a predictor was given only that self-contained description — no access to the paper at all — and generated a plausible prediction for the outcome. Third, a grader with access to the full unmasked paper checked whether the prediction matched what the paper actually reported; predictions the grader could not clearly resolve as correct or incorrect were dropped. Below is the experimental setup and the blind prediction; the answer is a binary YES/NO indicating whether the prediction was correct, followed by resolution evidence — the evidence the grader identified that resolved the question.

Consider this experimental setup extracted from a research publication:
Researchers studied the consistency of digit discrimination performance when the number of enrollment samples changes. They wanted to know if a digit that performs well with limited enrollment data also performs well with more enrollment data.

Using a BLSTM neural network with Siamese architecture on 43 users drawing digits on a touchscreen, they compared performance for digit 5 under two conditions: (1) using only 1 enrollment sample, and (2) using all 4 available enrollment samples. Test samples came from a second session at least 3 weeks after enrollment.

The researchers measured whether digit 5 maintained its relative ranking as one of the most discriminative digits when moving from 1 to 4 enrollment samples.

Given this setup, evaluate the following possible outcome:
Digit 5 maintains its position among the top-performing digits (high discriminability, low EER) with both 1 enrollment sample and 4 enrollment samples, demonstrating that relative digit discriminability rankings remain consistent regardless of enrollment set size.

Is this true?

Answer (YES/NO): YES